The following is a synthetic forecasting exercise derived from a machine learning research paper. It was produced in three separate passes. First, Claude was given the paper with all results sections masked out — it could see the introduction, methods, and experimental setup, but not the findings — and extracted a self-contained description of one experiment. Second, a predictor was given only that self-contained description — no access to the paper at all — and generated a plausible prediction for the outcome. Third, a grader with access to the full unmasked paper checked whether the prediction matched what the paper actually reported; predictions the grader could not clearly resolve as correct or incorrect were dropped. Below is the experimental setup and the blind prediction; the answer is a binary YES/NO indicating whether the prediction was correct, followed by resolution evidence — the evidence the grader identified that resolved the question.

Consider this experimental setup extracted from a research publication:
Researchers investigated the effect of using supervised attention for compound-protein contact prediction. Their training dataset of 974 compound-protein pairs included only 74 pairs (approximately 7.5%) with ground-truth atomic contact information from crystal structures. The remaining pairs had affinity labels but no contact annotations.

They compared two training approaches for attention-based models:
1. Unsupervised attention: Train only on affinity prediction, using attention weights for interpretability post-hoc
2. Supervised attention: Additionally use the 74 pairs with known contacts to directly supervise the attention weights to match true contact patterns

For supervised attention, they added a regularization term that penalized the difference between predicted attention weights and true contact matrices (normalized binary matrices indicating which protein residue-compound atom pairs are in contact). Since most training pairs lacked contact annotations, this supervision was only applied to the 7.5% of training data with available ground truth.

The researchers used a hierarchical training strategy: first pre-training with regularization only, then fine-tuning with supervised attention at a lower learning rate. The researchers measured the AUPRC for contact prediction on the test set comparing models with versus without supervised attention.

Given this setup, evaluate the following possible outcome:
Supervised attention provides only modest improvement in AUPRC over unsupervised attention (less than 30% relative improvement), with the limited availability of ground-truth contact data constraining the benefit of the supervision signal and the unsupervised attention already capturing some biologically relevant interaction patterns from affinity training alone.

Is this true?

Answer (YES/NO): NO